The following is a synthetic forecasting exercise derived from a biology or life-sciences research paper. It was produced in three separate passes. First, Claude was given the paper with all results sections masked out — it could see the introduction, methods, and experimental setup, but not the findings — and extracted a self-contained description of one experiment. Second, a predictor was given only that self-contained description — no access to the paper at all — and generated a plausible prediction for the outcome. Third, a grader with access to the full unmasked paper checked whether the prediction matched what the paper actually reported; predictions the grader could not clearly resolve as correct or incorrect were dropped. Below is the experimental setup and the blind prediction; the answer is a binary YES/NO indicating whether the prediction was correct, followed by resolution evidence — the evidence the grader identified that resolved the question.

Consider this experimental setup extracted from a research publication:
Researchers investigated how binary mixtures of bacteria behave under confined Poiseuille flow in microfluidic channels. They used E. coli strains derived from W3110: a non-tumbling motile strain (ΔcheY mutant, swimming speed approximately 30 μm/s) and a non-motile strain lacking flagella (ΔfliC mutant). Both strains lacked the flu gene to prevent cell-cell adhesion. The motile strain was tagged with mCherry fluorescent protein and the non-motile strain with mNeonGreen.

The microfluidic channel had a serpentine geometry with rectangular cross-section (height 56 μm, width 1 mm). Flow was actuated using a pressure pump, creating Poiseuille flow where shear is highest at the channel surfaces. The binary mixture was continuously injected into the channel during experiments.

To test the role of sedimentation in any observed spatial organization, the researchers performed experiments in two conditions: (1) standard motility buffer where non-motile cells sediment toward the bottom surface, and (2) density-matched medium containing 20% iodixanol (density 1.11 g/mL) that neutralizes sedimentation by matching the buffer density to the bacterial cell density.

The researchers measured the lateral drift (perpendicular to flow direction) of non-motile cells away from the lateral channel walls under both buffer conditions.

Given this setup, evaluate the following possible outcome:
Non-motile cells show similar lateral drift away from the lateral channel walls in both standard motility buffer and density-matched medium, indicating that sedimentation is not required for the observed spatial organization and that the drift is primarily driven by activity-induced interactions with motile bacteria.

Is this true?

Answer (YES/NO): NO